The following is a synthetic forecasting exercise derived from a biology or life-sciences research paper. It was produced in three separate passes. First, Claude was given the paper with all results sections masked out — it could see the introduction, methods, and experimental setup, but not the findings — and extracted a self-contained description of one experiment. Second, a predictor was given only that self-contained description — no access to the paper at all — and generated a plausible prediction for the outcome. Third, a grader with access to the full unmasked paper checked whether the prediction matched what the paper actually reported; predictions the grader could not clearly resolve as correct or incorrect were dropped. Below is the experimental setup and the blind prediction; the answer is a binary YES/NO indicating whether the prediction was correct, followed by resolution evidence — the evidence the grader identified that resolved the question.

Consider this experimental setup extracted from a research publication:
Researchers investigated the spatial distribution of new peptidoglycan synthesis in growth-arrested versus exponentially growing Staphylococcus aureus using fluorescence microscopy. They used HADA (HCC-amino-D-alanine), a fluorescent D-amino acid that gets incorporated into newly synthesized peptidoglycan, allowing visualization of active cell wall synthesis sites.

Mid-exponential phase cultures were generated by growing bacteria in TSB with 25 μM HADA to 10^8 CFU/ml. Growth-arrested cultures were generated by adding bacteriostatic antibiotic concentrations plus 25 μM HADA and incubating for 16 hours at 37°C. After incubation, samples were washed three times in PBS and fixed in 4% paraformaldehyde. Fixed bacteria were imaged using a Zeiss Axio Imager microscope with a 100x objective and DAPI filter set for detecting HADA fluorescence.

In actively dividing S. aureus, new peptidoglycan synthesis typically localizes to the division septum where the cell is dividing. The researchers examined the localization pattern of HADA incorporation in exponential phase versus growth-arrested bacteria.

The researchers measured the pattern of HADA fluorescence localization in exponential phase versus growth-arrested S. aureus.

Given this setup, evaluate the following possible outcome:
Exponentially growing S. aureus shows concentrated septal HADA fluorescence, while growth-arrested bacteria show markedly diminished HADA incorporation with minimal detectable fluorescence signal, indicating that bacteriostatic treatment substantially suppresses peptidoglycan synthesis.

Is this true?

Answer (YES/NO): NO